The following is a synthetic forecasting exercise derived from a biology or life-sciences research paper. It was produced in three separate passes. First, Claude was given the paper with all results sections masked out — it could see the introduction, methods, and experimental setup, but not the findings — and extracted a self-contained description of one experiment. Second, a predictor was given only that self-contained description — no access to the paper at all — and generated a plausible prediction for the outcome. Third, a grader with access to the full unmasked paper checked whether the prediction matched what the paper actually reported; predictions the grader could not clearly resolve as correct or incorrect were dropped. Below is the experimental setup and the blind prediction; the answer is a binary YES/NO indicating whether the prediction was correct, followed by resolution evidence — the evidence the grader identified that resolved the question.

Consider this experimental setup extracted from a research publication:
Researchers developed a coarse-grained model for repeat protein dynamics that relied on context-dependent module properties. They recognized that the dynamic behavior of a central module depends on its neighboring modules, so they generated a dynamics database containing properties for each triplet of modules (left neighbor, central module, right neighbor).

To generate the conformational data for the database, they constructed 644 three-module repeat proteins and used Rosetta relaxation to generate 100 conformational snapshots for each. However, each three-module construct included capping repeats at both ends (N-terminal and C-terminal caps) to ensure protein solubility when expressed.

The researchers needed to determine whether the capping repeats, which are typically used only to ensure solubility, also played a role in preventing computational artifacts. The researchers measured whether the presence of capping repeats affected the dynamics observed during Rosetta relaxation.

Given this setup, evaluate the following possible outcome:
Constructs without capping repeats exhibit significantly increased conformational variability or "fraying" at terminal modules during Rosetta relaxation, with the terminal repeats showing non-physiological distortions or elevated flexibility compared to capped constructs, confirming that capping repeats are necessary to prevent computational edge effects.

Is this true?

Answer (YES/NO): YES